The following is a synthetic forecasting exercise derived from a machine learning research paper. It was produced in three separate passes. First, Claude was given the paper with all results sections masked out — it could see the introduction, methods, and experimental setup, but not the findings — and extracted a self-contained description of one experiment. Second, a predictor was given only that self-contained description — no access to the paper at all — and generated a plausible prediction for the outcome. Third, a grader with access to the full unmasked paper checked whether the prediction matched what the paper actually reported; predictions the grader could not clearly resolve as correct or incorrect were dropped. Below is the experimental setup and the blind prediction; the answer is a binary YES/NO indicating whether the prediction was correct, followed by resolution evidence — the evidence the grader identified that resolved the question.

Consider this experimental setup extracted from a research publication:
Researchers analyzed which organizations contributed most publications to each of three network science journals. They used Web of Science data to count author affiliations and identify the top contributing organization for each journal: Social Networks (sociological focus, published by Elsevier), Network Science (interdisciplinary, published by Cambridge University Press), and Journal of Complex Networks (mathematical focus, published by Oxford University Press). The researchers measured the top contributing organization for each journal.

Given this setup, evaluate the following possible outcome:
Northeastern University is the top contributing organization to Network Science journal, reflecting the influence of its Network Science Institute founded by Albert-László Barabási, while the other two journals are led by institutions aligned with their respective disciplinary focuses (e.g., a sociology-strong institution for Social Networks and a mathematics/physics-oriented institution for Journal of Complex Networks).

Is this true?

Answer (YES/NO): NO